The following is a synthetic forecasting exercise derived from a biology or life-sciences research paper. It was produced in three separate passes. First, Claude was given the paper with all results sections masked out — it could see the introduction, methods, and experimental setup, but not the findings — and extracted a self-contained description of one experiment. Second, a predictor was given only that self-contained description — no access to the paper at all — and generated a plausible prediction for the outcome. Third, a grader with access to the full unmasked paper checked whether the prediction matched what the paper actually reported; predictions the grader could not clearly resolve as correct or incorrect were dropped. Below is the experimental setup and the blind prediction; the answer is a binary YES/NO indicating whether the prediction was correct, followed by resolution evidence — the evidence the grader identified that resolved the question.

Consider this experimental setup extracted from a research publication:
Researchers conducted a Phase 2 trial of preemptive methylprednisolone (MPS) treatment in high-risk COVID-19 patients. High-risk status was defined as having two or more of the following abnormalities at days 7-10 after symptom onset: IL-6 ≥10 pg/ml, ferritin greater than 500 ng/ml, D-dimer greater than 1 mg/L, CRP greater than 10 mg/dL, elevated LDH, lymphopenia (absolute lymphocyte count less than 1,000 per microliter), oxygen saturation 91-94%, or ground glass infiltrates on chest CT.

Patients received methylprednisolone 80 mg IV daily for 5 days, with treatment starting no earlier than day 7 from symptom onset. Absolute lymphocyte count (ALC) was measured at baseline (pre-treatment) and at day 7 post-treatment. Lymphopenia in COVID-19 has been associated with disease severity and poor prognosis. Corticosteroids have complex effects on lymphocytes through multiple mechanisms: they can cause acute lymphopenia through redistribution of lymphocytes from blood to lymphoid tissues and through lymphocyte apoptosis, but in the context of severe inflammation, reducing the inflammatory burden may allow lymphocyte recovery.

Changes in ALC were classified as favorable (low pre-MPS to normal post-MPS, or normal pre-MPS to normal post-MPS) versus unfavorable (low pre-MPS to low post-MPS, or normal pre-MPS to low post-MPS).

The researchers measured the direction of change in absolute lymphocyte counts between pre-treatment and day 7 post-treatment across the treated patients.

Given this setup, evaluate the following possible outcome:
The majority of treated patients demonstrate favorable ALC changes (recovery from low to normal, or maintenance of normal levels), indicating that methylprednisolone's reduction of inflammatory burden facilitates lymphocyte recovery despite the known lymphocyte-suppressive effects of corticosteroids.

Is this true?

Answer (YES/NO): YES